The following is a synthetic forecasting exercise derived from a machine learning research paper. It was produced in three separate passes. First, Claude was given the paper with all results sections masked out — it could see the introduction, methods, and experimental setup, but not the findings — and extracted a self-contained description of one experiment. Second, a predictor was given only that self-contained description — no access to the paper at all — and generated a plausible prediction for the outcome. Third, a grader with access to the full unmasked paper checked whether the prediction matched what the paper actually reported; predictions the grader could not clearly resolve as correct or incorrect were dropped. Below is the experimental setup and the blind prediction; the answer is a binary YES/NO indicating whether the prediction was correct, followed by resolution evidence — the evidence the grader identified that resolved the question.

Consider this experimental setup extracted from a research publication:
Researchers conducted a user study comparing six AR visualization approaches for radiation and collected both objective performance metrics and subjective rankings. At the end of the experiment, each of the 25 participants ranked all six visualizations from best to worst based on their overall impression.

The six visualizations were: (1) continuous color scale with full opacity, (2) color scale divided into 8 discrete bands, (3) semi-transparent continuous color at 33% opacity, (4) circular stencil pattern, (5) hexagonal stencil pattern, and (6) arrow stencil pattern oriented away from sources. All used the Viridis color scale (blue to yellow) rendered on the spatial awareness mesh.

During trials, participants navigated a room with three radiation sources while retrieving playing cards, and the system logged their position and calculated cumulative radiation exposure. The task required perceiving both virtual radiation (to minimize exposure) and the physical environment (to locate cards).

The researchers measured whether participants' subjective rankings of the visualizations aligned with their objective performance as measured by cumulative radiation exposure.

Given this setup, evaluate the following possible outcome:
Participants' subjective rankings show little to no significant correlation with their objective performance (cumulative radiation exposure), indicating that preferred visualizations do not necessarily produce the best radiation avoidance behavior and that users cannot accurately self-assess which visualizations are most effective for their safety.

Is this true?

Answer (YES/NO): NO